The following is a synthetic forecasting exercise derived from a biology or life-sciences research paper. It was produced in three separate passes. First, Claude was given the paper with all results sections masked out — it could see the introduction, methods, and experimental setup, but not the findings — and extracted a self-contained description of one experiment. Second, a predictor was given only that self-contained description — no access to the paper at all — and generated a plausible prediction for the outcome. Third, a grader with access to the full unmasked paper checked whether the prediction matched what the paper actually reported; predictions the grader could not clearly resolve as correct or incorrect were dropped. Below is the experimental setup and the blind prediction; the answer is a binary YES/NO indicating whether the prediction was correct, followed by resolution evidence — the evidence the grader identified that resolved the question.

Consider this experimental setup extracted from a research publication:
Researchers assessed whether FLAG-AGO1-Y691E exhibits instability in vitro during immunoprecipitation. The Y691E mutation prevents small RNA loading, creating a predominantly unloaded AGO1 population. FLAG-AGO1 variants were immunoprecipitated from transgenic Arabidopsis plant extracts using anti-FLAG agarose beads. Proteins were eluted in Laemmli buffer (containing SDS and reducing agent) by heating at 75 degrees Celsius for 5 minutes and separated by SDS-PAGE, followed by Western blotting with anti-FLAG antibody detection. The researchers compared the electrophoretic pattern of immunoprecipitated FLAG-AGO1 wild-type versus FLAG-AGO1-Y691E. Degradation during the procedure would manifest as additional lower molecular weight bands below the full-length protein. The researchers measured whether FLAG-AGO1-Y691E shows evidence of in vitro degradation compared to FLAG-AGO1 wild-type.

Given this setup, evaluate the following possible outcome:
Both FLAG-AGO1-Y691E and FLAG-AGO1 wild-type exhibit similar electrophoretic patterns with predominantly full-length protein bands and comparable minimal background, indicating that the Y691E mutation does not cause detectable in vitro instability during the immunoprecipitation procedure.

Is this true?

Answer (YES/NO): NO